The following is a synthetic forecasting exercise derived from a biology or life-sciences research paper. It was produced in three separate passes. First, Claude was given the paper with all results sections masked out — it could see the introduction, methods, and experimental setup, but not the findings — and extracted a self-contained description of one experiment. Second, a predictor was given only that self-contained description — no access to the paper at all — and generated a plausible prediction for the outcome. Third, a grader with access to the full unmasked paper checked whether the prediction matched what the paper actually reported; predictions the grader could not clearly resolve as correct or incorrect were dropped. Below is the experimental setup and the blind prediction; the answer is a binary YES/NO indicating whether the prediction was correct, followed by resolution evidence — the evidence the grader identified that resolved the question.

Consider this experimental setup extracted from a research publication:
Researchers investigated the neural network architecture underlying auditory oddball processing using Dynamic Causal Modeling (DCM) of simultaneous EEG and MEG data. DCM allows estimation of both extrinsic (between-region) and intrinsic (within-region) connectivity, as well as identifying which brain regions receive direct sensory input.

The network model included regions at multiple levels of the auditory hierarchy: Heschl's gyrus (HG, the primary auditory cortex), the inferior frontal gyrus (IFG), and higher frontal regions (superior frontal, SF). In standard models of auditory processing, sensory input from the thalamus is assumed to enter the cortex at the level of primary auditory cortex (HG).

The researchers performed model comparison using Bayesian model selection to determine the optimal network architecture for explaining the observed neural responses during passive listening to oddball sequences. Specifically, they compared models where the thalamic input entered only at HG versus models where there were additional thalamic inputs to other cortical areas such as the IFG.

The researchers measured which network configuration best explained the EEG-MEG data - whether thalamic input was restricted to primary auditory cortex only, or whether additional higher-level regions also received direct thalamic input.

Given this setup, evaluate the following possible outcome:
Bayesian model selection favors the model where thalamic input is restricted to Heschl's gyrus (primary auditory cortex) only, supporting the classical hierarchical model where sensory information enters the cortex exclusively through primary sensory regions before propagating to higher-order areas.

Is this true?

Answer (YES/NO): NO